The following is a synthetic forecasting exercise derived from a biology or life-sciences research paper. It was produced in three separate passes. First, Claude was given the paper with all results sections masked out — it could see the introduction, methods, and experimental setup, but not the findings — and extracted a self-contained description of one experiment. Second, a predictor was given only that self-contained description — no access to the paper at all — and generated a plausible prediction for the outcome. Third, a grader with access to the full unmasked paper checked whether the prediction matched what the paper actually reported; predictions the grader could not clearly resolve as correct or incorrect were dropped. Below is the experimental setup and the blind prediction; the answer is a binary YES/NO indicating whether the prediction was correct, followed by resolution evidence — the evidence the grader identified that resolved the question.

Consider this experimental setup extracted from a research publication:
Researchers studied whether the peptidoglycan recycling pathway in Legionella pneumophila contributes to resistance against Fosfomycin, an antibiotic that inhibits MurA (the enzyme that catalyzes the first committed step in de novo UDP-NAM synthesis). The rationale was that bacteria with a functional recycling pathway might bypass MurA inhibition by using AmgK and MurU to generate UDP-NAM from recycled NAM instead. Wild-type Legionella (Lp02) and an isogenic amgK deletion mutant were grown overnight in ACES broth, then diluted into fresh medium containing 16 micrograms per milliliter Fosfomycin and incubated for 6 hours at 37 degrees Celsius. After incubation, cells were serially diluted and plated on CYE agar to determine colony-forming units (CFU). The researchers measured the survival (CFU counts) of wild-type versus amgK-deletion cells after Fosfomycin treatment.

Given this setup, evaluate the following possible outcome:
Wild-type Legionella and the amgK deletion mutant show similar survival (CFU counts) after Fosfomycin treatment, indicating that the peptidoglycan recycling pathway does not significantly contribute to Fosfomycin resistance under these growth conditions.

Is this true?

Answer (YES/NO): NO